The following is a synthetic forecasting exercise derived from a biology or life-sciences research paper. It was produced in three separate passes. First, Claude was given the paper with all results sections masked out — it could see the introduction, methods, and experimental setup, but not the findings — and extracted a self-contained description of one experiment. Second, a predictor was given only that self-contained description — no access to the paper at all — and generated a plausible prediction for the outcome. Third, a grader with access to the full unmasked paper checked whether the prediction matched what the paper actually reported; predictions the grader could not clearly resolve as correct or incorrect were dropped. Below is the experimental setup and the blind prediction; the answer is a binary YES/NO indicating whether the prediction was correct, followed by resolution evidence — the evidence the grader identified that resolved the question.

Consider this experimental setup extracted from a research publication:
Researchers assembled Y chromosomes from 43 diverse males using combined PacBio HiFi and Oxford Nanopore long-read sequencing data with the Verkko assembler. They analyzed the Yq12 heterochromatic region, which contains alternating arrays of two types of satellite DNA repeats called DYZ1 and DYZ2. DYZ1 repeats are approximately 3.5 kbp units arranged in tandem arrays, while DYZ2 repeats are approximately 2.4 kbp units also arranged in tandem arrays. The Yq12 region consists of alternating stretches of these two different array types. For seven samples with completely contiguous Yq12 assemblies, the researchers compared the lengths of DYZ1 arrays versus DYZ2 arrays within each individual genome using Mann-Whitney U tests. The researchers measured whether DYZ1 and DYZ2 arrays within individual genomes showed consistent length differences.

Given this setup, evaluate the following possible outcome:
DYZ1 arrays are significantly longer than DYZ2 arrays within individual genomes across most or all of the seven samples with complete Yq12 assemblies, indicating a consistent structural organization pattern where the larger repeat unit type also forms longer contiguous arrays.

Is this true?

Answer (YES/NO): YES